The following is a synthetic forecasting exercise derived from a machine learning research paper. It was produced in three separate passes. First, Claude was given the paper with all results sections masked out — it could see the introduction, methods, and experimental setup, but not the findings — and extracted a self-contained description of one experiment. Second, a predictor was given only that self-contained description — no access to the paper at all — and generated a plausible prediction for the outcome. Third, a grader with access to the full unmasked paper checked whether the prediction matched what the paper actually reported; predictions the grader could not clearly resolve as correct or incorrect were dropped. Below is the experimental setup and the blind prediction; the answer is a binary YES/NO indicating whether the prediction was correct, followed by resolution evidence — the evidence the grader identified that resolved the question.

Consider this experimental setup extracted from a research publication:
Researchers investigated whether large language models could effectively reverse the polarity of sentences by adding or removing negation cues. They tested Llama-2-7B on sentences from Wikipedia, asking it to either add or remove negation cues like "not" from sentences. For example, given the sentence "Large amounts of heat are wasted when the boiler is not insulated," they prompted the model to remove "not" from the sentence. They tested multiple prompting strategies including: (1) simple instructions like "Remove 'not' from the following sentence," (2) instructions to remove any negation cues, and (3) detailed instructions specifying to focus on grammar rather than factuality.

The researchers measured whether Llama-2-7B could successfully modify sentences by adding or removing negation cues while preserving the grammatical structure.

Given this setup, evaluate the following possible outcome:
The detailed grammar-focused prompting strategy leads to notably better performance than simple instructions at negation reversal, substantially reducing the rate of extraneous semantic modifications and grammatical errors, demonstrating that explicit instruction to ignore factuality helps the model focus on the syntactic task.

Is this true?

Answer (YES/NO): NO